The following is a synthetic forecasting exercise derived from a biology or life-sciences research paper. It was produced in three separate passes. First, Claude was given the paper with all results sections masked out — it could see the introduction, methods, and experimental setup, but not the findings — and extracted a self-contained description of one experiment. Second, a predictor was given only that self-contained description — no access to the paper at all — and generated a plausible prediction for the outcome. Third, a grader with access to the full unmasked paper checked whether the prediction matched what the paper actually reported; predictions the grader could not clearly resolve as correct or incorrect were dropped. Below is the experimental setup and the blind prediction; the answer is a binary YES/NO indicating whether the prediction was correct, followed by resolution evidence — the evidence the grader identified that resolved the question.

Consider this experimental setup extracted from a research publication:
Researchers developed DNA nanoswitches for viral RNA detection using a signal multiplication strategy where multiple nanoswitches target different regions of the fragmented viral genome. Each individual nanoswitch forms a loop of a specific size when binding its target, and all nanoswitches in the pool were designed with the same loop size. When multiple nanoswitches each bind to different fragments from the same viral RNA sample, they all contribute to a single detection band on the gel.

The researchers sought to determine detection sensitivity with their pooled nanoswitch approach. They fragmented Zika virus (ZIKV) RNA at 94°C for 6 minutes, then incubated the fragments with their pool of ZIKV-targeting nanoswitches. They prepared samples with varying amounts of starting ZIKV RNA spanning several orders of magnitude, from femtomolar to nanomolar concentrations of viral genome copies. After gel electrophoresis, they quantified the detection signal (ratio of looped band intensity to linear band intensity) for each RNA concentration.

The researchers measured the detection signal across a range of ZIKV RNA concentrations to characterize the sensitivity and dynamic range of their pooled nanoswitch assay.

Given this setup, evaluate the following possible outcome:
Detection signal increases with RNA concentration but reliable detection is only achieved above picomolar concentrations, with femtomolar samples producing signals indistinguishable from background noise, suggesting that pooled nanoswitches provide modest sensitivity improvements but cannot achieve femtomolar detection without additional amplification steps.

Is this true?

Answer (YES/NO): NO